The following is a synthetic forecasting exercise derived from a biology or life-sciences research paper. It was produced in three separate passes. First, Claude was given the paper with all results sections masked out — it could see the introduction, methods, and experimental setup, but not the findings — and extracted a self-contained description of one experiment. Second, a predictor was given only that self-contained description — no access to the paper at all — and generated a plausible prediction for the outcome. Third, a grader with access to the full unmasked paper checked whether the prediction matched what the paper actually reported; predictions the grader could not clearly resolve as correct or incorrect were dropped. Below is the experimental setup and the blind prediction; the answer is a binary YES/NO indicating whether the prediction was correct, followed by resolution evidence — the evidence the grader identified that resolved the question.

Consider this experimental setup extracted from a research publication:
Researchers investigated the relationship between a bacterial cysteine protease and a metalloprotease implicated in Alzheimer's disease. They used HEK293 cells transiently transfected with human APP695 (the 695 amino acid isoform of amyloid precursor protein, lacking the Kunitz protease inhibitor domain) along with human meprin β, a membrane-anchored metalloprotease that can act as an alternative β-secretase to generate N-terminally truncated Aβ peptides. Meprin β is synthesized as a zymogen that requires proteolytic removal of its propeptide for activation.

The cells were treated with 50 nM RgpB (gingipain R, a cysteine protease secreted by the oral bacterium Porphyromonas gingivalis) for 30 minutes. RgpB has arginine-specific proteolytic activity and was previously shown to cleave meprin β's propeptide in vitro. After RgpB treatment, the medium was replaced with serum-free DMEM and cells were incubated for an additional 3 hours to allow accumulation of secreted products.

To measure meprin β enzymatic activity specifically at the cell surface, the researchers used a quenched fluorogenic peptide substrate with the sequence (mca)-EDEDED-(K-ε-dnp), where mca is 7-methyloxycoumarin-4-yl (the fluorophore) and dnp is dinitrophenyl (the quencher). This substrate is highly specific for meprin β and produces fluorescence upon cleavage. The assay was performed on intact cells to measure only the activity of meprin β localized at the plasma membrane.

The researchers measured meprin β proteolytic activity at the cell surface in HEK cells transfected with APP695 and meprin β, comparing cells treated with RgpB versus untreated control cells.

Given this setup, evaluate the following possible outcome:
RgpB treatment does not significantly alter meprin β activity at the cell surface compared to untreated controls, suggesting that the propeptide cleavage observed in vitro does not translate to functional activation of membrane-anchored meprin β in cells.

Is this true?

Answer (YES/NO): NO